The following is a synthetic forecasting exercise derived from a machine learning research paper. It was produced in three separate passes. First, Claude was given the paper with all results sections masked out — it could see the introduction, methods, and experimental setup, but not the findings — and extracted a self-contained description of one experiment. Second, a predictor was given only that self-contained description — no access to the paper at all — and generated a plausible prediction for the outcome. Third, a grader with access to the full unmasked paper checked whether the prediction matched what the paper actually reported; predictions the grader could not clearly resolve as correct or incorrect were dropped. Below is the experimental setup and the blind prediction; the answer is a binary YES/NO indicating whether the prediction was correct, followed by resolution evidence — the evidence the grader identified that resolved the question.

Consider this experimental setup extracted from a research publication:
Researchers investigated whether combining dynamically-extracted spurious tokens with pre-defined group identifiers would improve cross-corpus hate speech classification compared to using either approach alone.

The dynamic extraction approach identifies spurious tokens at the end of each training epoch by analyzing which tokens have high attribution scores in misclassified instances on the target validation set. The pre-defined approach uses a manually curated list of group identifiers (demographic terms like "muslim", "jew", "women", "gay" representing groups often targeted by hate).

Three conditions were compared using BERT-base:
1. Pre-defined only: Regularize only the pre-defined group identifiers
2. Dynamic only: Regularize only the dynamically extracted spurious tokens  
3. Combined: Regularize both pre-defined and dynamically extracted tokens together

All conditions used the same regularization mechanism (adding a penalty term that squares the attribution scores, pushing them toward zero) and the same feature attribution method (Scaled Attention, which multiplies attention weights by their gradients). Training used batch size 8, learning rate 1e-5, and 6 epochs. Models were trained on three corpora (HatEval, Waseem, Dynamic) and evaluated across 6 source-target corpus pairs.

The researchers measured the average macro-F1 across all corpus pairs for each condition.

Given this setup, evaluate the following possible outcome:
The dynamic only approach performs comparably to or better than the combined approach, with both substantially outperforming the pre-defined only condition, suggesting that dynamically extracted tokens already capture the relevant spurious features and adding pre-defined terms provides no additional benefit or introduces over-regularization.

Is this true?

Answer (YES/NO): NO